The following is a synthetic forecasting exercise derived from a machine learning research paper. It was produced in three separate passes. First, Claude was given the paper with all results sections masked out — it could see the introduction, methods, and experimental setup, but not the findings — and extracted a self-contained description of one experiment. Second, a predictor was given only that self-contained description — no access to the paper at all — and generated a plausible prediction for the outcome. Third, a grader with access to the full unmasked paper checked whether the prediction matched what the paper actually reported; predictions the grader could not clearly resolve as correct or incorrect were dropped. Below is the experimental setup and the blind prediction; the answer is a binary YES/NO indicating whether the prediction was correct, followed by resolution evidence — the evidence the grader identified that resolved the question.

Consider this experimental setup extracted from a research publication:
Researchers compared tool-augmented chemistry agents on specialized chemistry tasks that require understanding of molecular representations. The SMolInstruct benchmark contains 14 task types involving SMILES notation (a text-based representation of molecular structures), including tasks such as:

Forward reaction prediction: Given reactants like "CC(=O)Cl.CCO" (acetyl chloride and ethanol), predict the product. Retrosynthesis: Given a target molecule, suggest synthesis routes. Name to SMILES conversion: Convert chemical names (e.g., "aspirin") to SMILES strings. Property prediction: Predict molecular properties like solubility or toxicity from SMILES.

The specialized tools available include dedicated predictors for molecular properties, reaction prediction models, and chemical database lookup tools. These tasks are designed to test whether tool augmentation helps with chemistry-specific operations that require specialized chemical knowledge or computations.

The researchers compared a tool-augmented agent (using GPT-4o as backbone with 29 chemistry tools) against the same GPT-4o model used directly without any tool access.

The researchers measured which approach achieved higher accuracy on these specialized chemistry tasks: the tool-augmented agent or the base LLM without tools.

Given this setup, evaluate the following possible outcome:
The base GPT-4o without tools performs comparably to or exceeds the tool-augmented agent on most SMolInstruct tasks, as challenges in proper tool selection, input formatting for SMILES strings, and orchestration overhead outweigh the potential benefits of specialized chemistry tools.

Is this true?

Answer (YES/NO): NO